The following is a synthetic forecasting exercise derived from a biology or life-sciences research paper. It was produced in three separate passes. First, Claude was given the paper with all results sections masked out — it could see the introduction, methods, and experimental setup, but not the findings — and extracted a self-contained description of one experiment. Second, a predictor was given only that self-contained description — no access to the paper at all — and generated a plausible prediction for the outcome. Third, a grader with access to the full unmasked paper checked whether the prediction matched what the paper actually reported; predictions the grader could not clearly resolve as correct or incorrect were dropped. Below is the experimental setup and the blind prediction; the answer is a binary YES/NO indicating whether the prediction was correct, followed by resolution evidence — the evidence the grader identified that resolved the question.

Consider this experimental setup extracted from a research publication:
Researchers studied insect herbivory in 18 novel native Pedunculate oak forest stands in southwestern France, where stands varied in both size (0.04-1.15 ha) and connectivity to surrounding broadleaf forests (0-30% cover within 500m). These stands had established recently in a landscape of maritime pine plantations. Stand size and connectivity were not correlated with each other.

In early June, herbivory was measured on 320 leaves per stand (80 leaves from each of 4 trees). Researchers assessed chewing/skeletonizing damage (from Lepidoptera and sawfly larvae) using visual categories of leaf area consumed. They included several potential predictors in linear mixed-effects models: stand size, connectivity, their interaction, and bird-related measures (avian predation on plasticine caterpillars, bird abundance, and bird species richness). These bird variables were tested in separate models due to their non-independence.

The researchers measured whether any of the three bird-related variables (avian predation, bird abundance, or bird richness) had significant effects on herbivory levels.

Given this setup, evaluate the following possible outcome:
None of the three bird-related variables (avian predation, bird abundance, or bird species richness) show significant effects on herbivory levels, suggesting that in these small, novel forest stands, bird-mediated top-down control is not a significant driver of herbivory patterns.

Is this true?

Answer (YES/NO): YES